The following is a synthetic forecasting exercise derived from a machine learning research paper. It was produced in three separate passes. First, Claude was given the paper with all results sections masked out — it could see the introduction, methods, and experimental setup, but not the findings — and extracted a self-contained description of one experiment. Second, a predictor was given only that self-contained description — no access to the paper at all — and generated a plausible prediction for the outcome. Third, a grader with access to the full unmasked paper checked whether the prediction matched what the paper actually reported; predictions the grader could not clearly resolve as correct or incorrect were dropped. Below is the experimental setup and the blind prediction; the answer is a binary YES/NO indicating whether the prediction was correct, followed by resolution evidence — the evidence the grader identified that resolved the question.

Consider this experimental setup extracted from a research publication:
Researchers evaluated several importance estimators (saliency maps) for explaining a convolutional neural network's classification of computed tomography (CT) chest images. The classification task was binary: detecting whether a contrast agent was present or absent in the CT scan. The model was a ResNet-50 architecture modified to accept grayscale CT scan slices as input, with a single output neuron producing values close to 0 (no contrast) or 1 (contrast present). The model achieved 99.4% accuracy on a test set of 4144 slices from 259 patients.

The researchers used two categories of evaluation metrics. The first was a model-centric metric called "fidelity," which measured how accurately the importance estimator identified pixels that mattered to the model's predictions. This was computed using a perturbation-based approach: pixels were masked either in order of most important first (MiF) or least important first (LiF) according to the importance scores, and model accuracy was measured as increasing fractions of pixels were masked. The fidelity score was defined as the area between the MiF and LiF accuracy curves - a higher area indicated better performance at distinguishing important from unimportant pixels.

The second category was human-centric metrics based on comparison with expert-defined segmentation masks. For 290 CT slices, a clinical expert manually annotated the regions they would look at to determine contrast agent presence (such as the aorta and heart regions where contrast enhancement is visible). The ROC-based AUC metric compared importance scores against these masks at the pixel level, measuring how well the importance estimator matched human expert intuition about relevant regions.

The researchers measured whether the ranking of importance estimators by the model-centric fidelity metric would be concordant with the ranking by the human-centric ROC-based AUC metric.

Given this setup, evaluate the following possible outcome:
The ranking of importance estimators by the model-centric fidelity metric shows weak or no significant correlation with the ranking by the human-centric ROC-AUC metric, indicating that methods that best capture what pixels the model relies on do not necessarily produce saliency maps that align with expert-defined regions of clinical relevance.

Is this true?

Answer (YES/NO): YES